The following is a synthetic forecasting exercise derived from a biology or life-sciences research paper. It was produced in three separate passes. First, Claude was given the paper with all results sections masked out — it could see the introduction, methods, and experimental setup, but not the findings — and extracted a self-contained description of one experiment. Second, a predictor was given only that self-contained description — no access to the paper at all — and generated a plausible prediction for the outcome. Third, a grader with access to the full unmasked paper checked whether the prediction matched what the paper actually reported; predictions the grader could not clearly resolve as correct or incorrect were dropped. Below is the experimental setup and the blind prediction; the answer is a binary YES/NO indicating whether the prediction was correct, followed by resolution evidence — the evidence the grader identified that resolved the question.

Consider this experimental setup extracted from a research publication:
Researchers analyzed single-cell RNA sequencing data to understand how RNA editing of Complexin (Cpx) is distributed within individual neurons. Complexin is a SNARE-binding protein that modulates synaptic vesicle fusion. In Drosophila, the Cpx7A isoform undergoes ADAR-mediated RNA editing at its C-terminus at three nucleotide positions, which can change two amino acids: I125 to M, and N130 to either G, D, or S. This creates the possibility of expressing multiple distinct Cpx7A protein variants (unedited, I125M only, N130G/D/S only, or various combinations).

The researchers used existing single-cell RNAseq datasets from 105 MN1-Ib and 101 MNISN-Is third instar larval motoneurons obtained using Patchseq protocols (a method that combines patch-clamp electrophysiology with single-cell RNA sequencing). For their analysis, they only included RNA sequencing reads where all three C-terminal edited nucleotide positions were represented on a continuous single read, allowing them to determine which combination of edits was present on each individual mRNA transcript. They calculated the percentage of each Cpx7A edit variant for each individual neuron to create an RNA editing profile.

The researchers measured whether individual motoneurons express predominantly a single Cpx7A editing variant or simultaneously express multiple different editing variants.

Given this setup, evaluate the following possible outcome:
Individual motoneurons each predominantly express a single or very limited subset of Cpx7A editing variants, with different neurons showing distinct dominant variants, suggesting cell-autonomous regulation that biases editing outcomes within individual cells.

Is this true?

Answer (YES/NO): NO